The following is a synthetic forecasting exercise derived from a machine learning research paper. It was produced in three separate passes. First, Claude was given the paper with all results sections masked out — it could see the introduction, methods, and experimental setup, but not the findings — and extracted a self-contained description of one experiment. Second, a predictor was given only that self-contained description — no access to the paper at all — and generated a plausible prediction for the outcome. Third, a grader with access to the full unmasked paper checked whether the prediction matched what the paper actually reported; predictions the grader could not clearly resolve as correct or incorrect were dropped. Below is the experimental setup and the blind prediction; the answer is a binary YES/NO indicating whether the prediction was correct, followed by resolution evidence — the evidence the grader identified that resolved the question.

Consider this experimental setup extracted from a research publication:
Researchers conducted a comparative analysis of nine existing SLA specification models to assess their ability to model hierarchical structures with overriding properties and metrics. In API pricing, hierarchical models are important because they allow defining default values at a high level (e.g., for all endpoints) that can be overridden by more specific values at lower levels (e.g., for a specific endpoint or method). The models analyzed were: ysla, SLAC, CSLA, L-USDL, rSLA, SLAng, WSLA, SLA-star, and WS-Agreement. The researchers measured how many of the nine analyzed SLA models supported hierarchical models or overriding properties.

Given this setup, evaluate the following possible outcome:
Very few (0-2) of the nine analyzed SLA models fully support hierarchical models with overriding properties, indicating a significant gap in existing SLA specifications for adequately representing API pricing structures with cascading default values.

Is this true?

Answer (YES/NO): NO